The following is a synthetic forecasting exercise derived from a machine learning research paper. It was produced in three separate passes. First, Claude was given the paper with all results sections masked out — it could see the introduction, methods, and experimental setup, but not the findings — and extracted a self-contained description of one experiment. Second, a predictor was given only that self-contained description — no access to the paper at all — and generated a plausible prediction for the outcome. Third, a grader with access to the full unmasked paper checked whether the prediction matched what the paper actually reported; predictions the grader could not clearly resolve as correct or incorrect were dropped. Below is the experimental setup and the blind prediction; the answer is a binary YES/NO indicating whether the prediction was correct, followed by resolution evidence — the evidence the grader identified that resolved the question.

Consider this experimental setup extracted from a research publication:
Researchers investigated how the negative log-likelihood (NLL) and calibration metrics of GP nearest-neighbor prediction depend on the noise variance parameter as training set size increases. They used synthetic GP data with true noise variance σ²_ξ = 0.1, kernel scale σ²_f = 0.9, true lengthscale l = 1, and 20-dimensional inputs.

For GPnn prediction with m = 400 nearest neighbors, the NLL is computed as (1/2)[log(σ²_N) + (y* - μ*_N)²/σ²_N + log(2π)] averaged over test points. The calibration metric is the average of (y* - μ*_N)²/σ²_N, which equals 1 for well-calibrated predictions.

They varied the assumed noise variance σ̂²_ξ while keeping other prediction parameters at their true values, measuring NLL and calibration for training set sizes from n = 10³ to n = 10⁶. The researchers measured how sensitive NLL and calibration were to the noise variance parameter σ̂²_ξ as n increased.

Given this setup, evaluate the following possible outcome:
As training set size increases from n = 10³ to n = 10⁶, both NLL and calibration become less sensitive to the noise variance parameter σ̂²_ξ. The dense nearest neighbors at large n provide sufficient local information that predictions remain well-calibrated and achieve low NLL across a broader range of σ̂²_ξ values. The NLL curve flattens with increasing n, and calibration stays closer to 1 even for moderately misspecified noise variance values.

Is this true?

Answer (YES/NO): NO